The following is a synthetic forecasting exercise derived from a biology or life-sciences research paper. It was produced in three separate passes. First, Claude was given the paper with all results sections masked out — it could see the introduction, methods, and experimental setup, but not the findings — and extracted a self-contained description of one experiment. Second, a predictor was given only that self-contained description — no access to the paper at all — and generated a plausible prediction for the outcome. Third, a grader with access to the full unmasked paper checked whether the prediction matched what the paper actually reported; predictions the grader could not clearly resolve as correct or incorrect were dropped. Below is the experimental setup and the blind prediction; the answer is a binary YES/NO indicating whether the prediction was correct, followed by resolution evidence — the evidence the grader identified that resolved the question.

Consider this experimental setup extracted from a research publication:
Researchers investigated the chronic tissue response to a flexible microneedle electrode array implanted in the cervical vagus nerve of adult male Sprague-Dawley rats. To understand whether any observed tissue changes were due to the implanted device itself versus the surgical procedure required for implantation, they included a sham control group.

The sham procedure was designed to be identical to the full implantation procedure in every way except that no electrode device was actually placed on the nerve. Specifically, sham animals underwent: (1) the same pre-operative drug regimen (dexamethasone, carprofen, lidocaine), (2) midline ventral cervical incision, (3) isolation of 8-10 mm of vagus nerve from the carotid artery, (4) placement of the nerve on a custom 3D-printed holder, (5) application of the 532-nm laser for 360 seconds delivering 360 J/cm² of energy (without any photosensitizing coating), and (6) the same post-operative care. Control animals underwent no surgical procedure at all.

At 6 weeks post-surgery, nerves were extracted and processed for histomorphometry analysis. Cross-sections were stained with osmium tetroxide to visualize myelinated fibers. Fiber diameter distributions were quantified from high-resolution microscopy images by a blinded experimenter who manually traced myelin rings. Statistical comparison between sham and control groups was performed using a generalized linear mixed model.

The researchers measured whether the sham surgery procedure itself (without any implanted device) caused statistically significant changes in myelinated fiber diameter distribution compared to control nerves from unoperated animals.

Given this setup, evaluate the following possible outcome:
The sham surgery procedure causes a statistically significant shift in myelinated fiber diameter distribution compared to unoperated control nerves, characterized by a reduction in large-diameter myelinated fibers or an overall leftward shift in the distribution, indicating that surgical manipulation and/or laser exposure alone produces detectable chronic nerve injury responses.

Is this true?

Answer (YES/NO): NO